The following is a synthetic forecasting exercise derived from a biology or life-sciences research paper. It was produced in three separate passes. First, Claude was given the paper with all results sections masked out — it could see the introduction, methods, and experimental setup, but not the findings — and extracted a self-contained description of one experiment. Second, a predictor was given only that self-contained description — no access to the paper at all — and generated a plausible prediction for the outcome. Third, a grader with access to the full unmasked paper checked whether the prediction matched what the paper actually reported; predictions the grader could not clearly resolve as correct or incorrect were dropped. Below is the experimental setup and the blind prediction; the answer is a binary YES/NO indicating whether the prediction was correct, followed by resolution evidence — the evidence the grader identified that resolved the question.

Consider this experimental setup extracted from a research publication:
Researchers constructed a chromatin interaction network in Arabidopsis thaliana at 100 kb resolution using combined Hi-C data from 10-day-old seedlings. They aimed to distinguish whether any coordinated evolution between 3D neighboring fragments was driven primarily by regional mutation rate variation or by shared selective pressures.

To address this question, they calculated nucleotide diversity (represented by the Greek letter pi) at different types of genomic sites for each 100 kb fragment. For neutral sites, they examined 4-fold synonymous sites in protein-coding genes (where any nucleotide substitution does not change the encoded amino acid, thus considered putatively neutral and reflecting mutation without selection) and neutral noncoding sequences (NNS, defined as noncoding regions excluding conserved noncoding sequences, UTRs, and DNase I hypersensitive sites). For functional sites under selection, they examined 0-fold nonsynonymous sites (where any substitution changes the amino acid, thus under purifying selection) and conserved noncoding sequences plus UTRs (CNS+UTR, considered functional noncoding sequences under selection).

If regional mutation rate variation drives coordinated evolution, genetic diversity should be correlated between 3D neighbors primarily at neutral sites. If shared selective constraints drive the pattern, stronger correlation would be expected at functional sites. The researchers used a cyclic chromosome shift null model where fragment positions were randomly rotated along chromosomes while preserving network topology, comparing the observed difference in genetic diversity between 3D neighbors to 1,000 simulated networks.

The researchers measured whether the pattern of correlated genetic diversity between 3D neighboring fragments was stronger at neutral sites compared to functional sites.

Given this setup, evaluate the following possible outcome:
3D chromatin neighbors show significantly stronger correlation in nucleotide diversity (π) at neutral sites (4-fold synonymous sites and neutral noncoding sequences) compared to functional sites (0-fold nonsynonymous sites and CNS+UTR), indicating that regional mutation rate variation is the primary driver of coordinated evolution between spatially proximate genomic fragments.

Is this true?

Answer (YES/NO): NO